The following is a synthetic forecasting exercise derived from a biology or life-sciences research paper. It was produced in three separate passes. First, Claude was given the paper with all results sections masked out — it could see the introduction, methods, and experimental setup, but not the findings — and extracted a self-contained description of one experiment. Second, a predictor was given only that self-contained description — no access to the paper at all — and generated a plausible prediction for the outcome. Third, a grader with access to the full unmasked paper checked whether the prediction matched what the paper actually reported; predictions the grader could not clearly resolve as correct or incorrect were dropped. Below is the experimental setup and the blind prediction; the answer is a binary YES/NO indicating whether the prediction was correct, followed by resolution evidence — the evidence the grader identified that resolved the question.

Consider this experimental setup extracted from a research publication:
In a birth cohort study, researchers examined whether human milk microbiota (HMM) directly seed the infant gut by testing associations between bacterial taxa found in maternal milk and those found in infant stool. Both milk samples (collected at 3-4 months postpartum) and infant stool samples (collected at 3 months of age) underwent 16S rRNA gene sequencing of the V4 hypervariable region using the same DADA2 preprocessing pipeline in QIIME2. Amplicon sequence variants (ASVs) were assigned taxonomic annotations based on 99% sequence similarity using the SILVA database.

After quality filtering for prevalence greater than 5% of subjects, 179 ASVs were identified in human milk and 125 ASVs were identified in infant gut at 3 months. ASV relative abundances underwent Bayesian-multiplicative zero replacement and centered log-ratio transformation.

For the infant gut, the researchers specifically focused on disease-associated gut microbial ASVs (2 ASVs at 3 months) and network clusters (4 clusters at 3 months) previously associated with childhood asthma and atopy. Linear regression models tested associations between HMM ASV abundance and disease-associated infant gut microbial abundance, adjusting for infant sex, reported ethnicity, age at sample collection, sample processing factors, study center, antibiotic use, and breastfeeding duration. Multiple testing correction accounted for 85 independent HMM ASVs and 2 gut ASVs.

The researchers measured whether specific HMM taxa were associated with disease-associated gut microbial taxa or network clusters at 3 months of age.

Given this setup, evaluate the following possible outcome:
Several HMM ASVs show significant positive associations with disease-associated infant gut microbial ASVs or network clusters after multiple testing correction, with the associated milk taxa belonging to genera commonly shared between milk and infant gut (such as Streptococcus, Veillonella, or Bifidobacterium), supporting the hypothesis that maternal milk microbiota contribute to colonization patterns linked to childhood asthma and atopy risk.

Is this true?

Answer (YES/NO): NO